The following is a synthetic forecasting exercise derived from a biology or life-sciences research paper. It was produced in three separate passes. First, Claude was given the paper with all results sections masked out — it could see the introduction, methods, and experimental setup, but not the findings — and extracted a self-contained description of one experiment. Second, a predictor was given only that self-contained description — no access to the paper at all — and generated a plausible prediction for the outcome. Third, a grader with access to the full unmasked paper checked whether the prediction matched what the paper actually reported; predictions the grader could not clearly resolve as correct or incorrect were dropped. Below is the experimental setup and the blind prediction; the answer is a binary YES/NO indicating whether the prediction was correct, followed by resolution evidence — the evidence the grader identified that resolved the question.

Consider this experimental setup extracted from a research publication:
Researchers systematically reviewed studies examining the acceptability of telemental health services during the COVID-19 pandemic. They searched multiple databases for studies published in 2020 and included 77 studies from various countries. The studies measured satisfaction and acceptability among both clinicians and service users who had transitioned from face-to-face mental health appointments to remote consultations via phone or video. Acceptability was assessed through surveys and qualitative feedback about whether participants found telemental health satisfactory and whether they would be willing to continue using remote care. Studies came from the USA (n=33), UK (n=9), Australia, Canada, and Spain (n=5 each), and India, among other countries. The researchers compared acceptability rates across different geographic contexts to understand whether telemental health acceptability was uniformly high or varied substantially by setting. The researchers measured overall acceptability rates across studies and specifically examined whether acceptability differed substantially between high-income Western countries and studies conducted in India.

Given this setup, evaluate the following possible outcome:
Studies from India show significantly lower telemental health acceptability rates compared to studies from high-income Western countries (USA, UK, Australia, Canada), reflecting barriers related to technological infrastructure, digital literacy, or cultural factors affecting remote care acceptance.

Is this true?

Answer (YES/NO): YES